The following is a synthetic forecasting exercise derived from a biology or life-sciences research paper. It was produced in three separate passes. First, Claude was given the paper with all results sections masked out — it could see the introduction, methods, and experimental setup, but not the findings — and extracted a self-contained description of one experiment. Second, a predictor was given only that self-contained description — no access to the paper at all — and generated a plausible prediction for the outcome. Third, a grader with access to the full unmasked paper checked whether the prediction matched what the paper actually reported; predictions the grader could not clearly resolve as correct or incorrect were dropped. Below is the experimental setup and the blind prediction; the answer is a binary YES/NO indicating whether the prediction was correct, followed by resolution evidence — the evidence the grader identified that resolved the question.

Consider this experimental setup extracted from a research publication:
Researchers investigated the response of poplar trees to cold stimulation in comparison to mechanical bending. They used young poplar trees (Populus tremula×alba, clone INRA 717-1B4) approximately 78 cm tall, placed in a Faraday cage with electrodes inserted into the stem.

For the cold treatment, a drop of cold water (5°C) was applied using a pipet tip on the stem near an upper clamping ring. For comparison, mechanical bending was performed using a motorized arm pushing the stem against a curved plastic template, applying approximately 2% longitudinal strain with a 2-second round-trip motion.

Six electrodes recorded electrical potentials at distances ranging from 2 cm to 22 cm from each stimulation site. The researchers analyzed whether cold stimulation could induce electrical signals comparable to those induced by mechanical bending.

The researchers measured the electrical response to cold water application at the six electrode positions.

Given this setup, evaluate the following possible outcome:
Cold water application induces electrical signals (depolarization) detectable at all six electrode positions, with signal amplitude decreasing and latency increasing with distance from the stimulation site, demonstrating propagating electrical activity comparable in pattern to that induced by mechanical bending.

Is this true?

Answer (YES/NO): NO